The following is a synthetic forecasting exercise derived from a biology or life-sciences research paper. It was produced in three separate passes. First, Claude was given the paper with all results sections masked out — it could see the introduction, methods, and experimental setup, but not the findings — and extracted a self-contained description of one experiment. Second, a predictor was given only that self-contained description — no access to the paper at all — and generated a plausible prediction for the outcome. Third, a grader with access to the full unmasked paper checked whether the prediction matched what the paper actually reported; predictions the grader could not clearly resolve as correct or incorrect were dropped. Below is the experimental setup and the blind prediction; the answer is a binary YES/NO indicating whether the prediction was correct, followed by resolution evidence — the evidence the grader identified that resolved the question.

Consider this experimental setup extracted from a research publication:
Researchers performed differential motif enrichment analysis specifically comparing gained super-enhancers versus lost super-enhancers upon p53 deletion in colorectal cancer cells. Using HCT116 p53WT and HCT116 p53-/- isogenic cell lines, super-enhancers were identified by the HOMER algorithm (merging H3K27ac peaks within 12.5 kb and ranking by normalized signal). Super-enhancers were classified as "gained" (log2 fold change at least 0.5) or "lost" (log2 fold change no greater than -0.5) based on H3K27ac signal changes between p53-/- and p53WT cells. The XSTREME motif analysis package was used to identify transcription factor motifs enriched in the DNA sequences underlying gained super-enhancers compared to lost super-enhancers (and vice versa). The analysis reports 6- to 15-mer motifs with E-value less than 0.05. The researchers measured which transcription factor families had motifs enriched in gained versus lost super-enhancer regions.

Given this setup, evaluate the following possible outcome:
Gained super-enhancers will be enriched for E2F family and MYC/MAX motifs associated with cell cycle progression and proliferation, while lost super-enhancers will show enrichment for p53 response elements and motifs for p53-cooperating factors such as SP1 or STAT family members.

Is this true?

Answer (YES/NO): NO